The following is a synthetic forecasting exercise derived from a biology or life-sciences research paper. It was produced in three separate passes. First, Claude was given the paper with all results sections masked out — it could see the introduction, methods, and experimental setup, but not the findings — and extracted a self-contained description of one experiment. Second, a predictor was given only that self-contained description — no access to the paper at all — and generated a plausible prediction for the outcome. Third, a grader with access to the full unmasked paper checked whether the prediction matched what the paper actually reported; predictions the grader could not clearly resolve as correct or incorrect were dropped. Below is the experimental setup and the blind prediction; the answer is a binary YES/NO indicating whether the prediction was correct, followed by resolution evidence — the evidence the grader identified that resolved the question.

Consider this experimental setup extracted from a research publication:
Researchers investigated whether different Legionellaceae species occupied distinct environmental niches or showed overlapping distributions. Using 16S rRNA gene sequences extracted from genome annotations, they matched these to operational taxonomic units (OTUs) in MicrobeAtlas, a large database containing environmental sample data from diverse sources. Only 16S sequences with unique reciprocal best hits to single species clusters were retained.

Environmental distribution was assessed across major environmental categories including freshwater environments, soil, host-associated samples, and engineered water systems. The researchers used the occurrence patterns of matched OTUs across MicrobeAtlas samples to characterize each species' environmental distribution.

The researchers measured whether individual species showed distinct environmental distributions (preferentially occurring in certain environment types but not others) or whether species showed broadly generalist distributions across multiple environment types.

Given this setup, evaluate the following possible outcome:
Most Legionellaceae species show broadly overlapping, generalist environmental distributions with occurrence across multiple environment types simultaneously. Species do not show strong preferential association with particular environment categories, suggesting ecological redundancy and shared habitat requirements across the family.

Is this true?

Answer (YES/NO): NO